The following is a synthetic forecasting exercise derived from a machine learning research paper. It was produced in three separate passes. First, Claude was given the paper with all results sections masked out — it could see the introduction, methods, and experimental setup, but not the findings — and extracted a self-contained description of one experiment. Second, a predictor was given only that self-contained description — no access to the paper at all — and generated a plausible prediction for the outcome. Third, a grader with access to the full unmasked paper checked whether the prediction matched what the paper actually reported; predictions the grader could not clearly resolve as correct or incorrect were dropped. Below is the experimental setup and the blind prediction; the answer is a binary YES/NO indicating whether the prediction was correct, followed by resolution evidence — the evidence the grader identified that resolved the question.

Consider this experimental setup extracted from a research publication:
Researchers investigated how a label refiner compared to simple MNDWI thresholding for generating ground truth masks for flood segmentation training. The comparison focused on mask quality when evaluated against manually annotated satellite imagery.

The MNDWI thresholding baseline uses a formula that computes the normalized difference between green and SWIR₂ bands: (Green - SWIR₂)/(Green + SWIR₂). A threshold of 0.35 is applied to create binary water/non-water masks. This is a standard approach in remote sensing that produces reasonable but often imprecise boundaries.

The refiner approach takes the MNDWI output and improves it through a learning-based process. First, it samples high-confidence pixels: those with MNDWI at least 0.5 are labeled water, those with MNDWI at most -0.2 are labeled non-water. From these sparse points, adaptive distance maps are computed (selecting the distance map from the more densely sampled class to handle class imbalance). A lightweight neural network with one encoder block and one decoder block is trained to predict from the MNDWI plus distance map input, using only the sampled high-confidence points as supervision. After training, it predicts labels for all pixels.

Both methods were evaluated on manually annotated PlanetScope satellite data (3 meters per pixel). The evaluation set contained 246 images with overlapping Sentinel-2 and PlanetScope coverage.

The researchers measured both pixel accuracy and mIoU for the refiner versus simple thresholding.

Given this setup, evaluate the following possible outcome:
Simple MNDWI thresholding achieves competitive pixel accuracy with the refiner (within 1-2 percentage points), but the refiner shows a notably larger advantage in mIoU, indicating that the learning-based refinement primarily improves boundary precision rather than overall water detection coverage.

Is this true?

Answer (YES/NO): NO